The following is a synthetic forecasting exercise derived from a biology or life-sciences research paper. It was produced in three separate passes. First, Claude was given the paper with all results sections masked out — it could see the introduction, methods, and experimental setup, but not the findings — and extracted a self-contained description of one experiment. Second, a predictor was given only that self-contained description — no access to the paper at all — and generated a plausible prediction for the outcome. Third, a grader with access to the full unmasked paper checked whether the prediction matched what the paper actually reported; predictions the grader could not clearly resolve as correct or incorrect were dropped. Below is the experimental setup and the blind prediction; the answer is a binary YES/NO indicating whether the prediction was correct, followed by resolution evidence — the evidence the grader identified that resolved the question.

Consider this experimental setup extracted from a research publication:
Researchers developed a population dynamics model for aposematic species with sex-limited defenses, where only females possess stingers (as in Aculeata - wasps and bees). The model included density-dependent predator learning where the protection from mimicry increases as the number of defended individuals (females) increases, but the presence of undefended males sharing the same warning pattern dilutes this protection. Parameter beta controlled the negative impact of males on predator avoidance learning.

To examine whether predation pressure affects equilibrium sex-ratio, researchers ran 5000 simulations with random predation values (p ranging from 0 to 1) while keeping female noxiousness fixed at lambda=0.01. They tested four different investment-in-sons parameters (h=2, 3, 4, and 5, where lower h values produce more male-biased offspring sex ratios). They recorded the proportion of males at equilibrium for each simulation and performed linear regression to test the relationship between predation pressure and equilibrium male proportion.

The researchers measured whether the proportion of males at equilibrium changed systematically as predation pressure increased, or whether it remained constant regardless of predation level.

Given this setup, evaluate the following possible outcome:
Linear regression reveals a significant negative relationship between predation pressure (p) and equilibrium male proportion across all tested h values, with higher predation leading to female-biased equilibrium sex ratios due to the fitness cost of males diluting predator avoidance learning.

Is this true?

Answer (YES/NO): NO